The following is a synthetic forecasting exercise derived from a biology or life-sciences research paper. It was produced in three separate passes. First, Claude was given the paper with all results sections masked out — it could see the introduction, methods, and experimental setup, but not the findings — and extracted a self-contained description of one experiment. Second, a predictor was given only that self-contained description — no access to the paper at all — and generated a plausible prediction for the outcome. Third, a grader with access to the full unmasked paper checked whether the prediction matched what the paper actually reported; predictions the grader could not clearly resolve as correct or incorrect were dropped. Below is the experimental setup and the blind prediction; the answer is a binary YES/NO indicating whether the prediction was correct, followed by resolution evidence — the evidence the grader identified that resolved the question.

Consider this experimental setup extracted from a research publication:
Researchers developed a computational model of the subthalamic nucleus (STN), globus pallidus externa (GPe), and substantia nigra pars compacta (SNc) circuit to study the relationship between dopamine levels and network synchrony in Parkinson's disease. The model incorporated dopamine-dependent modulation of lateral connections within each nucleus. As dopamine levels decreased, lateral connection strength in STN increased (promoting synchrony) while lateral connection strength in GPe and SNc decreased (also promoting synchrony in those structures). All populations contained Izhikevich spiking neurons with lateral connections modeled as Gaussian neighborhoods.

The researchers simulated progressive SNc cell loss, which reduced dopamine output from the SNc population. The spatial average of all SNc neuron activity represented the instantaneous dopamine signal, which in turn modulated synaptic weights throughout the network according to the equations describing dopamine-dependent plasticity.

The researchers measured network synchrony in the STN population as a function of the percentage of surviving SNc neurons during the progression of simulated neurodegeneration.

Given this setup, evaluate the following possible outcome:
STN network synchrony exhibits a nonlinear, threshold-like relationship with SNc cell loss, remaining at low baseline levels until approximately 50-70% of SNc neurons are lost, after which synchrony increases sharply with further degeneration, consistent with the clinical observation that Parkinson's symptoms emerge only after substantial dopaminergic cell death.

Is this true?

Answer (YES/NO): YES